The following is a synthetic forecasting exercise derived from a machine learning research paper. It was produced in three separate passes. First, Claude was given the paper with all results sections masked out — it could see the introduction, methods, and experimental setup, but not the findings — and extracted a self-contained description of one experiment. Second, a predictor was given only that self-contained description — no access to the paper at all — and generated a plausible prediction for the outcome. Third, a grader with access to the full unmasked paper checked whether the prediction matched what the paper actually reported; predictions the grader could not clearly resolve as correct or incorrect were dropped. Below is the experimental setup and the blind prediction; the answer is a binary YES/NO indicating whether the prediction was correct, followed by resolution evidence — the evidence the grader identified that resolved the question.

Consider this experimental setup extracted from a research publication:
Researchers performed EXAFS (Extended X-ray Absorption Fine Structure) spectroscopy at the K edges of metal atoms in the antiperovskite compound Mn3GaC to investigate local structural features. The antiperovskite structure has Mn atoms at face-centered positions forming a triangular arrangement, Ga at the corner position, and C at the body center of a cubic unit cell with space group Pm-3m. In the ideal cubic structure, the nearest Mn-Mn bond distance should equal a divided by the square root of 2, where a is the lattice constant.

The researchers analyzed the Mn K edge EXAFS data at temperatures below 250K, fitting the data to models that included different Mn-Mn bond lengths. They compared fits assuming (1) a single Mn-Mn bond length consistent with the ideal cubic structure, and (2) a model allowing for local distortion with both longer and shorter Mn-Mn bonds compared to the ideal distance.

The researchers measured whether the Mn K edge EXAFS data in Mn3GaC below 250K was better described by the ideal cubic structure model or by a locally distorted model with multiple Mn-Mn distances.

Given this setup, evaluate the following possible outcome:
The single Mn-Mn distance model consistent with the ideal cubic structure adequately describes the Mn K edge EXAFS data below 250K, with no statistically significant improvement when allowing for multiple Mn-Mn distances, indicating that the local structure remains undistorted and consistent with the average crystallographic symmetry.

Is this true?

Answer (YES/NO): NO